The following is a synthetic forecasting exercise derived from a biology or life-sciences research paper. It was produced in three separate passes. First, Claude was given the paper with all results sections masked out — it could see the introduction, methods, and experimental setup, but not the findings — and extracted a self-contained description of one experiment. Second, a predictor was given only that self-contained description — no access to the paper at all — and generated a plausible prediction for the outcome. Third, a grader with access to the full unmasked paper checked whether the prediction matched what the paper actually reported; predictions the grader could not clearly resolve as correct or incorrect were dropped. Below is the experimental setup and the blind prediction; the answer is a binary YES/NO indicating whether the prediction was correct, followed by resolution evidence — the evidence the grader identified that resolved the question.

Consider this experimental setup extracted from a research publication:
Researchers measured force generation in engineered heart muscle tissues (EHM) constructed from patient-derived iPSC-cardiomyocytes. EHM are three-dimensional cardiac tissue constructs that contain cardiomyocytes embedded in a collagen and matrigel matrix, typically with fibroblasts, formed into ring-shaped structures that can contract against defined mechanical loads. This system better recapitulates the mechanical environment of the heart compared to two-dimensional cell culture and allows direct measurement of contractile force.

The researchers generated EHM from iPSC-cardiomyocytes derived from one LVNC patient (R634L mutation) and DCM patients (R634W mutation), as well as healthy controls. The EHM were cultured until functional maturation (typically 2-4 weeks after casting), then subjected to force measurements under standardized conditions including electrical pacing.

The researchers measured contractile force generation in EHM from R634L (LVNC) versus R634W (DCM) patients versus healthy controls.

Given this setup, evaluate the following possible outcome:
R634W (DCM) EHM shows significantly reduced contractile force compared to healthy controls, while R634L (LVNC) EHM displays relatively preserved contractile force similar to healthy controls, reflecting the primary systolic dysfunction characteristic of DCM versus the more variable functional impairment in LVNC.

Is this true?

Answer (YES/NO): NO